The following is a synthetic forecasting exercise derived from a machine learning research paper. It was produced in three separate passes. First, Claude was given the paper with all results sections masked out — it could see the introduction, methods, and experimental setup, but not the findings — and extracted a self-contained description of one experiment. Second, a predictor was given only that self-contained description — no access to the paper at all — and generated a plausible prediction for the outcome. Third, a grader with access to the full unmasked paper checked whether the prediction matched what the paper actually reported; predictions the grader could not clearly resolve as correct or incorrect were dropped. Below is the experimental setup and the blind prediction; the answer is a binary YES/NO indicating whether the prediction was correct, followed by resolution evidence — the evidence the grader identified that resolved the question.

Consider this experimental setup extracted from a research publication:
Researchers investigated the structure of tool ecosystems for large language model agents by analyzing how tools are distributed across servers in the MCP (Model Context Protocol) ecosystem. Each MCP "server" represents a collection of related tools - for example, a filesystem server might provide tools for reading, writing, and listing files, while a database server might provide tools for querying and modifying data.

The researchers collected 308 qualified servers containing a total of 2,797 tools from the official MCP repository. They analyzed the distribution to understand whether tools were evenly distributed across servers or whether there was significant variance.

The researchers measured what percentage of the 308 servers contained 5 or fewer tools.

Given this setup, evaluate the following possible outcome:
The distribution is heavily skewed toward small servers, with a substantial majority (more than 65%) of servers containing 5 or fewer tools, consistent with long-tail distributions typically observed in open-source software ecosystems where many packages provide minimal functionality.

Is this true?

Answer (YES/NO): NO